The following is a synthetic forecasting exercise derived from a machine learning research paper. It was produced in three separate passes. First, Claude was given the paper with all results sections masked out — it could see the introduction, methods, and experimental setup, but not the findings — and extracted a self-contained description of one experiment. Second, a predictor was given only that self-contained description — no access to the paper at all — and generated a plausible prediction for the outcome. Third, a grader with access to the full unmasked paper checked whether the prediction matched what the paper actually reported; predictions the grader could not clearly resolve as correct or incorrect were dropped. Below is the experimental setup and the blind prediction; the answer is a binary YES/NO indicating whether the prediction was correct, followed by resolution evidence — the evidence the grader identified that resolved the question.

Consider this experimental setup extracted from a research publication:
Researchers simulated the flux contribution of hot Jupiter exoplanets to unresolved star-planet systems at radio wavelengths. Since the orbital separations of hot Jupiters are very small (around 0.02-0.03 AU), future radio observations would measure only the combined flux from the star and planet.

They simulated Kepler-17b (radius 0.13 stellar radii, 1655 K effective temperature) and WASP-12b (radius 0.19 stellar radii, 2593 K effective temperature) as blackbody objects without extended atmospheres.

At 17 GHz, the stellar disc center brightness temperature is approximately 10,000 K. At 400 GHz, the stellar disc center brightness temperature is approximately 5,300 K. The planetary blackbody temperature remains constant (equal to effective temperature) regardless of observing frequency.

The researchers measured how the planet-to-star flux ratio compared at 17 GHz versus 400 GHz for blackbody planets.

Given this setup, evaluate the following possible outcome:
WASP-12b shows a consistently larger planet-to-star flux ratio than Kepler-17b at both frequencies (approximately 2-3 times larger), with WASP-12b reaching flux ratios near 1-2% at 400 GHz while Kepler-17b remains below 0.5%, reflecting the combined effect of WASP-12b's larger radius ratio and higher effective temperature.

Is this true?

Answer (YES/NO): NO